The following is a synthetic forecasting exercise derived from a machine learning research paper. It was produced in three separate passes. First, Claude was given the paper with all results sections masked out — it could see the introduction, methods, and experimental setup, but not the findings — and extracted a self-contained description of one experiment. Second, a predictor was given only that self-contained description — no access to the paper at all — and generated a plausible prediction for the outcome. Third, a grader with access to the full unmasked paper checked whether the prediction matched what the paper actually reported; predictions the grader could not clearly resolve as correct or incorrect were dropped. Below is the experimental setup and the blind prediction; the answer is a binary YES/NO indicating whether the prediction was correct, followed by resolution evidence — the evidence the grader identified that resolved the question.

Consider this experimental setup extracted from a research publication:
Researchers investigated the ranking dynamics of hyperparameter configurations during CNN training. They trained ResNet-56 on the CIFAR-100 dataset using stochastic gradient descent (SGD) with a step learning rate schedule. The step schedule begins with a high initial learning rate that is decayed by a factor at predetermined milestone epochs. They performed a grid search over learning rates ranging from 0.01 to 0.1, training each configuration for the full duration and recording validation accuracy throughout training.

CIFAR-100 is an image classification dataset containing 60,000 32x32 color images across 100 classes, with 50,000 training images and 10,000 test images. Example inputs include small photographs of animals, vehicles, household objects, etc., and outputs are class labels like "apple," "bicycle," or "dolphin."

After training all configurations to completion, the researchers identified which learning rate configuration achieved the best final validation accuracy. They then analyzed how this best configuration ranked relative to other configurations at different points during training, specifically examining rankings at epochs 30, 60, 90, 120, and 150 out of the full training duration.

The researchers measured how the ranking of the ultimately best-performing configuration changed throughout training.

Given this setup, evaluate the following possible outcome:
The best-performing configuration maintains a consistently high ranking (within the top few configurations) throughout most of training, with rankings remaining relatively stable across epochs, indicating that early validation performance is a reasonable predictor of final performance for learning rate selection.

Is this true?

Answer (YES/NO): NO